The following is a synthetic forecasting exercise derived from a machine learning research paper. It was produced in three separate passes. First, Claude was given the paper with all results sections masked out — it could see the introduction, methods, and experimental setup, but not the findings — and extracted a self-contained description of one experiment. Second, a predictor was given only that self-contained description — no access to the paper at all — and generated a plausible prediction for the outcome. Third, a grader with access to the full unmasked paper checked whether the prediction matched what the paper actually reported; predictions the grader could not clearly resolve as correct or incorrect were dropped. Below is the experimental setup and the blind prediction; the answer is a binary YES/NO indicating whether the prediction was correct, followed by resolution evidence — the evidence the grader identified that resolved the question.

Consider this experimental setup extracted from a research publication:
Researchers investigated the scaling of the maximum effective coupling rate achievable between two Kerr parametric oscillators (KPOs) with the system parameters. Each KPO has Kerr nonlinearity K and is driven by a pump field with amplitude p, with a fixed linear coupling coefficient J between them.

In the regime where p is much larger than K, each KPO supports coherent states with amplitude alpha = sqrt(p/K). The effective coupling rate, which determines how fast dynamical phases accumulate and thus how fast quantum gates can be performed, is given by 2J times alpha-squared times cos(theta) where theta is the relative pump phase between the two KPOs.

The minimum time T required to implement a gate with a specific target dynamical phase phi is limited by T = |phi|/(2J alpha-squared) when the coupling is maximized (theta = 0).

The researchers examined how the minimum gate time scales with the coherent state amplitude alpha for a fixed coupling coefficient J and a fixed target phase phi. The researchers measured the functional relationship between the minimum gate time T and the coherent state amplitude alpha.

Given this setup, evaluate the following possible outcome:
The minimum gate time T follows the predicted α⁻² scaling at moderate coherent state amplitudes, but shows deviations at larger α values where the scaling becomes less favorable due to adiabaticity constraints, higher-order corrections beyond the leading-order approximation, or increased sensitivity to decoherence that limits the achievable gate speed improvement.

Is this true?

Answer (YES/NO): NO